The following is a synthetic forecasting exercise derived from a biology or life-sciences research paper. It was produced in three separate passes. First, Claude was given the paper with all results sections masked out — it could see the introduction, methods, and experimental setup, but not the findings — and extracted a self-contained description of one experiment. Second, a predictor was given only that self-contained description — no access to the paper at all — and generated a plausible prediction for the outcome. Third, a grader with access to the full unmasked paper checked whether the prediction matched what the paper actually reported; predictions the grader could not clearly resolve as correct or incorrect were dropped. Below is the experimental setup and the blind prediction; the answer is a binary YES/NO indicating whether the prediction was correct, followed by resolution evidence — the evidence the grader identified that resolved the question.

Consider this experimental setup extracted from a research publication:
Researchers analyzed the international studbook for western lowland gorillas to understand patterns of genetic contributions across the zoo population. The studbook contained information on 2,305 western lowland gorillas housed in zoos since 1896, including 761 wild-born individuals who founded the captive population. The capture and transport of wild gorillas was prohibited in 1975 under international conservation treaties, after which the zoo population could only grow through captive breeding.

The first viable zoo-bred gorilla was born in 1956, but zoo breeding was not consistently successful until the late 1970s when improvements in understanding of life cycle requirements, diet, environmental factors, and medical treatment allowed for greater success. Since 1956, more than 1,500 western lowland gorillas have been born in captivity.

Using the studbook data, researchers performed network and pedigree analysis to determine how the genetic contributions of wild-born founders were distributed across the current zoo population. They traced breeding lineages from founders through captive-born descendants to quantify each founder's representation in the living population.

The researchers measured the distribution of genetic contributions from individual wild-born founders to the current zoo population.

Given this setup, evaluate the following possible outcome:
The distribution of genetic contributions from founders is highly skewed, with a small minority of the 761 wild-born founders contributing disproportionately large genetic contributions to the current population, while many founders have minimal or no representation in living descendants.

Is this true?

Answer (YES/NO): YES